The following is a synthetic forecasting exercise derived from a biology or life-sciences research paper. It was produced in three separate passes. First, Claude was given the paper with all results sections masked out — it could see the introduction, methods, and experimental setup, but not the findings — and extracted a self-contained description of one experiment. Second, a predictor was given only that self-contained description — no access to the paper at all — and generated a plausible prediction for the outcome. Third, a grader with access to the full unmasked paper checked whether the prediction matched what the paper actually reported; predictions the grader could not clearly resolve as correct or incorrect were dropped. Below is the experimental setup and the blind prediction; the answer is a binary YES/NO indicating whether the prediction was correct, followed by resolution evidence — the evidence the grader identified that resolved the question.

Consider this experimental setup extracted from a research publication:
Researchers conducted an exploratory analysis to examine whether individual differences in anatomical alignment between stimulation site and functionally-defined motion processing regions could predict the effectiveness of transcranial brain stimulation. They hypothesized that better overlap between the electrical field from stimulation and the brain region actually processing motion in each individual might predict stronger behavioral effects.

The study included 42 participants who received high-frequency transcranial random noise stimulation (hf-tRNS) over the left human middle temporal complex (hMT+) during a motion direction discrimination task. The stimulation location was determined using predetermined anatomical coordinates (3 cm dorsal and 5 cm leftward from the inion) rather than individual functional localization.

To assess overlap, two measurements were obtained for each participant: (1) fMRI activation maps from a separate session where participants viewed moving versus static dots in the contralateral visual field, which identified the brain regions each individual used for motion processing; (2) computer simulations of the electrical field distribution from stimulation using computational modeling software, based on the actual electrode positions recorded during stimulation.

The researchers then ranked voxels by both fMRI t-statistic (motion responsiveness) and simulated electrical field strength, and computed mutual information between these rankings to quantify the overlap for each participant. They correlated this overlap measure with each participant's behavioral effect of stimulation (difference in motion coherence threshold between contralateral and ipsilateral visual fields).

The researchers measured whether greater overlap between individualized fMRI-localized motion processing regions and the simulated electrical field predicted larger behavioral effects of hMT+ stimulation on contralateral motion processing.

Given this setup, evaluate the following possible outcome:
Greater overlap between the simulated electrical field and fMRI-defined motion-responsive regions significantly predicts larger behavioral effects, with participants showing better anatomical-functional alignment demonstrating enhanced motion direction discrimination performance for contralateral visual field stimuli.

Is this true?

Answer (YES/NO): NO